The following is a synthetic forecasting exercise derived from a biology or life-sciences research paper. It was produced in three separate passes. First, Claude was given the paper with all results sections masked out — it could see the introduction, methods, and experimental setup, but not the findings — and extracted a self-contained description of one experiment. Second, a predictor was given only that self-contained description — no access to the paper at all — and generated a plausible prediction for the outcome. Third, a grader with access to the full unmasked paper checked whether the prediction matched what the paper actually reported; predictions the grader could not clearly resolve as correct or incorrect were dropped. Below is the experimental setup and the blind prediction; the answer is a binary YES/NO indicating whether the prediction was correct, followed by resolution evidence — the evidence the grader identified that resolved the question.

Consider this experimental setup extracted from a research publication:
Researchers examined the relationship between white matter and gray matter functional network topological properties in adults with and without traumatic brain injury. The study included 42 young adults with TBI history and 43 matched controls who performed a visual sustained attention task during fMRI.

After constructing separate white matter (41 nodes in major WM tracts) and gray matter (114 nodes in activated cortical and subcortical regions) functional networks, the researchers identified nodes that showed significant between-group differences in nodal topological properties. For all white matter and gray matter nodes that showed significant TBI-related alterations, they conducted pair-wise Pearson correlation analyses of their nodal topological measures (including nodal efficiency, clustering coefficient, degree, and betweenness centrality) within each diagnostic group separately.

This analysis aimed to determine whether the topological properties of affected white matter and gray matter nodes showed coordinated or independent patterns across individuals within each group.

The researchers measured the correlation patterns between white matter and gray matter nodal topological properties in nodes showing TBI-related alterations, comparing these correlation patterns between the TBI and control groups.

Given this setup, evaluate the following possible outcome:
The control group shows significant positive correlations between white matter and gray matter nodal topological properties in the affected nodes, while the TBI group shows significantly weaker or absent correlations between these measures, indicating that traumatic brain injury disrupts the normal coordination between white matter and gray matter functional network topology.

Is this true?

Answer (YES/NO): NO